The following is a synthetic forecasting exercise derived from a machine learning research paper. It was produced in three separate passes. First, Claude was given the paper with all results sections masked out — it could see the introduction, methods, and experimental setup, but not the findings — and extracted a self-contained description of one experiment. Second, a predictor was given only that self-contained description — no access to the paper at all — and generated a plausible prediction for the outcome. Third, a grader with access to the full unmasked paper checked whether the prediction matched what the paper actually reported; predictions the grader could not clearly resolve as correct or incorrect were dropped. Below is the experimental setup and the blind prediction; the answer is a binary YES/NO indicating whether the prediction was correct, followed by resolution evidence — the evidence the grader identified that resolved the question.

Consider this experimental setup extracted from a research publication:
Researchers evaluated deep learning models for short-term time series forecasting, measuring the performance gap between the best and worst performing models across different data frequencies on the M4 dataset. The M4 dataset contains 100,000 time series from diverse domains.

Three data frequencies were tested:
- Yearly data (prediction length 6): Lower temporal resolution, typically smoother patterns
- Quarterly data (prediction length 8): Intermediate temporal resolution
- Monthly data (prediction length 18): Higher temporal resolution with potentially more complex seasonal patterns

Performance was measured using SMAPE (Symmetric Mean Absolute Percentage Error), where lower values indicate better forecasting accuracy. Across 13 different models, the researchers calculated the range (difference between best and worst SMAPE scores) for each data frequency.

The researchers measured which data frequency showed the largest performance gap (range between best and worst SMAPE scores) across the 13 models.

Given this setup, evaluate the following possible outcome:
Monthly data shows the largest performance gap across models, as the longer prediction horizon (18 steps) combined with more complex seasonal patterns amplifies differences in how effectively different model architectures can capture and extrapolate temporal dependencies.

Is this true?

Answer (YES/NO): NO